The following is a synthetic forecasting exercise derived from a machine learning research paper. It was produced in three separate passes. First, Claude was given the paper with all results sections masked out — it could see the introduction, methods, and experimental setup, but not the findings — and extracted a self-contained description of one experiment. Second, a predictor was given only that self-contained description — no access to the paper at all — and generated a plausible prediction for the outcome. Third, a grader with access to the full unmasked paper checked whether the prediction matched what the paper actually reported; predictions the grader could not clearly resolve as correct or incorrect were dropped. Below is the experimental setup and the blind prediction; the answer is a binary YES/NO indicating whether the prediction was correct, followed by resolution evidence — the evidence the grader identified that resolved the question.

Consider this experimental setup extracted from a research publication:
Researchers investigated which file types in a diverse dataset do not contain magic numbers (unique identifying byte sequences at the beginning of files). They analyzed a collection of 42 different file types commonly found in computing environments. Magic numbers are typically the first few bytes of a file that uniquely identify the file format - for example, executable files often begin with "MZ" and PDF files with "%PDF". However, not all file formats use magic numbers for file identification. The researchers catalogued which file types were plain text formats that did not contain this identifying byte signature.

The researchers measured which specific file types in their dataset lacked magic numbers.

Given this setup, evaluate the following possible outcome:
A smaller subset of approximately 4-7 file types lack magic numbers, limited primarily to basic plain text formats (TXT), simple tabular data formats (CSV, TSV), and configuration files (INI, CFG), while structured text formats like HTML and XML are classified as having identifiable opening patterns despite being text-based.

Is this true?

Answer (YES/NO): NO